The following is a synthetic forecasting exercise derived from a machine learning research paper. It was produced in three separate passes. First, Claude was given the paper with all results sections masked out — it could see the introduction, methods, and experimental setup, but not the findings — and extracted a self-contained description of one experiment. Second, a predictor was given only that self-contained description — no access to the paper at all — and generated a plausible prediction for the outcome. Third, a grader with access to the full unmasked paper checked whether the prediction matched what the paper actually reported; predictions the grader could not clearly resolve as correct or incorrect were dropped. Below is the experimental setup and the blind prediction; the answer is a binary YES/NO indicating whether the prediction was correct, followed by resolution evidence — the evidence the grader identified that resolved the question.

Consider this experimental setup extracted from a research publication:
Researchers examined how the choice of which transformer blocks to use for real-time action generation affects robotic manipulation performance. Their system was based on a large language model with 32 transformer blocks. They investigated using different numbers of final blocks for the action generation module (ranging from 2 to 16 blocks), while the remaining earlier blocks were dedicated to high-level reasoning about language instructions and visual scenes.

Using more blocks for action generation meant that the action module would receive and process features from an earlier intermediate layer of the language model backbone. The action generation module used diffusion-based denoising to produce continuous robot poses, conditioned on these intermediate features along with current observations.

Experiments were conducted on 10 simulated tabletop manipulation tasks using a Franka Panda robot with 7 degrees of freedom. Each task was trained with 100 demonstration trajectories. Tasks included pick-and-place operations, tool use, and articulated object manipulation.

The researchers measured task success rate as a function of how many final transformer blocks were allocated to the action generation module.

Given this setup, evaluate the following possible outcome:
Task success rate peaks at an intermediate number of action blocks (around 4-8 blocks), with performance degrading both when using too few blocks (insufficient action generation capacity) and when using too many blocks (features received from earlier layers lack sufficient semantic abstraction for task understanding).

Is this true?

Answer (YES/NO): NO